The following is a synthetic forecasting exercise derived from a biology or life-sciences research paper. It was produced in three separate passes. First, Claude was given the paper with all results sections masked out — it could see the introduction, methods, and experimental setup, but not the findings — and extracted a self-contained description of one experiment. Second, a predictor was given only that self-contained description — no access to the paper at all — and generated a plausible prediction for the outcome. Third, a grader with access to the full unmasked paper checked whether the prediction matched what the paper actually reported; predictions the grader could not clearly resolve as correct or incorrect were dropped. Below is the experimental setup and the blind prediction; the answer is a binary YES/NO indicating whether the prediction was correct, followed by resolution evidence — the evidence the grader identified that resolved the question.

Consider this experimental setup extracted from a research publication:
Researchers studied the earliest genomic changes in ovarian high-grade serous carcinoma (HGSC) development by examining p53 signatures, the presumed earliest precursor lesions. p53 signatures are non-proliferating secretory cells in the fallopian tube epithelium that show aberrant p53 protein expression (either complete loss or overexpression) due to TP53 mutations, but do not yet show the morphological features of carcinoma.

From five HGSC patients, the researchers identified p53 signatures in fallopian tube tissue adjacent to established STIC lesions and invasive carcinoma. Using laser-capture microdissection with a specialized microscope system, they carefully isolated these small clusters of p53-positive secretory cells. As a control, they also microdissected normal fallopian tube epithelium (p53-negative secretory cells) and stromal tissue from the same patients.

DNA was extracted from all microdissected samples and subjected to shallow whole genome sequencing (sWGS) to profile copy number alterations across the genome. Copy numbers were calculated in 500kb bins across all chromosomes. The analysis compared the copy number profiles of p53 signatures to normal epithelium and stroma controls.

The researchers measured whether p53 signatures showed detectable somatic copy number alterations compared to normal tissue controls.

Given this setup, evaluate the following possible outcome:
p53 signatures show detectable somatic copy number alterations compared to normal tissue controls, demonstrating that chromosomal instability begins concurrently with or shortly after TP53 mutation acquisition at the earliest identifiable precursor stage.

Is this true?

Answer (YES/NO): YES